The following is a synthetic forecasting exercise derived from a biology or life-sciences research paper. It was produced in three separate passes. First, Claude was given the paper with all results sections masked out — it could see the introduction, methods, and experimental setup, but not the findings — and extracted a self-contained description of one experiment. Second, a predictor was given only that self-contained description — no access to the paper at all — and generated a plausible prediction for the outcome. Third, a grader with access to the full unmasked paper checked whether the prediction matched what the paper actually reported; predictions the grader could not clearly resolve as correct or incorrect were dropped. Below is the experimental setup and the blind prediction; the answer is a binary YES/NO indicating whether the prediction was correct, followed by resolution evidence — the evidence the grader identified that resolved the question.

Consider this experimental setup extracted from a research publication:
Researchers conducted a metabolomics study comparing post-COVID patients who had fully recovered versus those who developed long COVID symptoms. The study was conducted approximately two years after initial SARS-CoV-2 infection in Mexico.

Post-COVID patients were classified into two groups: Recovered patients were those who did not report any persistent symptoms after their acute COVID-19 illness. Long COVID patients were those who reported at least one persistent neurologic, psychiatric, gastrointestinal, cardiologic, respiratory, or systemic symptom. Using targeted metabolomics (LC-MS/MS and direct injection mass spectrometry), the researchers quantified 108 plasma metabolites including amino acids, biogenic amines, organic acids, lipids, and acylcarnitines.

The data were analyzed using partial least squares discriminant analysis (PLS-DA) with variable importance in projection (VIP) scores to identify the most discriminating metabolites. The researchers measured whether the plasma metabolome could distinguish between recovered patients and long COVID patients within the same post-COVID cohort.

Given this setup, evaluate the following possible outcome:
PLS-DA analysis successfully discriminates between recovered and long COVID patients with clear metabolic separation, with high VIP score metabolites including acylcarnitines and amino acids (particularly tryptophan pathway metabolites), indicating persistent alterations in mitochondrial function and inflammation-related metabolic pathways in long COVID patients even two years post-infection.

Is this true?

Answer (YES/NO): NO